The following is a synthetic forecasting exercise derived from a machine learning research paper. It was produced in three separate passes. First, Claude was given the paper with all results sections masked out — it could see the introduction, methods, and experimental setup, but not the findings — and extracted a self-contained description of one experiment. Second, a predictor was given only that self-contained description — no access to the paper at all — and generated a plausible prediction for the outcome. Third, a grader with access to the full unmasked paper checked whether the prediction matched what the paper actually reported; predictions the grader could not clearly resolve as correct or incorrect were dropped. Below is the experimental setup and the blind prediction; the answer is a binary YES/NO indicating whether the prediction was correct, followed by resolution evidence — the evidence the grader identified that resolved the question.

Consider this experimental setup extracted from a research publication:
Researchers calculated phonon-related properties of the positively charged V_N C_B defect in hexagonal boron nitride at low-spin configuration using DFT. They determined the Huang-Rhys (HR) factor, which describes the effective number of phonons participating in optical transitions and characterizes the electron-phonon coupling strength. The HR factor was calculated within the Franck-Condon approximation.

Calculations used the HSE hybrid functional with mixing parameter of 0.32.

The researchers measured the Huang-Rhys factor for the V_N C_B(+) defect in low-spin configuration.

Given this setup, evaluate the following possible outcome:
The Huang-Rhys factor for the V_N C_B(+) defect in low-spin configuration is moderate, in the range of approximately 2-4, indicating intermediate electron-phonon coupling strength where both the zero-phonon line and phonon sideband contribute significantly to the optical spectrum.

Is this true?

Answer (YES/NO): NO